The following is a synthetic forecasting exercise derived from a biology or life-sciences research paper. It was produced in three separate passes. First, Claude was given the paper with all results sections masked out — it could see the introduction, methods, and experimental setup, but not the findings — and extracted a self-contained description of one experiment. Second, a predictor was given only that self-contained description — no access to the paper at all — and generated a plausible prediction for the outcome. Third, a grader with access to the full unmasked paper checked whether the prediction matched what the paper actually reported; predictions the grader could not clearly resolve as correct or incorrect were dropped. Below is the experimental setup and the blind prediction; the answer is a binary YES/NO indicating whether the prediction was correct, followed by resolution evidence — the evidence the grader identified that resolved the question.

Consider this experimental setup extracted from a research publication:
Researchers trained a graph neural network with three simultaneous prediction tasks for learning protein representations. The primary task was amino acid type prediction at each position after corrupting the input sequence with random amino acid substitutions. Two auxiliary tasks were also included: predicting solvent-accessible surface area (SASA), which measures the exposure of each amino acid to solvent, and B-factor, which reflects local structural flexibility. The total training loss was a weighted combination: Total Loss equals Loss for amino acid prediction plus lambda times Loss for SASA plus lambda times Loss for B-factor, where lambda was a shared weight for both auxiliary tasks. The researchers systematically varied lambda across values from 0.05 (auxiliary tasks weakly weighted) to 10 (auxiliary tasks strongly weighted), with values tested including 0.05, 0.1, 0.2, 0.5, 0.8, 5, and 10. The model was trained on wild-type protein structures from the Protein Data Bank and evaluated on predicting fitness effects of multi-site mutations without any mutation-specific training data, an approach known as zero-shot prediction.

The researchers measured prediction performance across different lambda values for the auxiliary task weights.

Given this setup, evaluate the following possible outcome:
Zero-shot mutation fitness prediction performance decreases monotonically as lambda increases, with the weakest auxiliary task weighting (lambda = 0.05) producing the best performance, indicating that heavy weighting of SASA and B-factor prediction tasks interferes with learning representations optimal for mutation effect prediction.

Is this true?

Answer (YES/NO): NO